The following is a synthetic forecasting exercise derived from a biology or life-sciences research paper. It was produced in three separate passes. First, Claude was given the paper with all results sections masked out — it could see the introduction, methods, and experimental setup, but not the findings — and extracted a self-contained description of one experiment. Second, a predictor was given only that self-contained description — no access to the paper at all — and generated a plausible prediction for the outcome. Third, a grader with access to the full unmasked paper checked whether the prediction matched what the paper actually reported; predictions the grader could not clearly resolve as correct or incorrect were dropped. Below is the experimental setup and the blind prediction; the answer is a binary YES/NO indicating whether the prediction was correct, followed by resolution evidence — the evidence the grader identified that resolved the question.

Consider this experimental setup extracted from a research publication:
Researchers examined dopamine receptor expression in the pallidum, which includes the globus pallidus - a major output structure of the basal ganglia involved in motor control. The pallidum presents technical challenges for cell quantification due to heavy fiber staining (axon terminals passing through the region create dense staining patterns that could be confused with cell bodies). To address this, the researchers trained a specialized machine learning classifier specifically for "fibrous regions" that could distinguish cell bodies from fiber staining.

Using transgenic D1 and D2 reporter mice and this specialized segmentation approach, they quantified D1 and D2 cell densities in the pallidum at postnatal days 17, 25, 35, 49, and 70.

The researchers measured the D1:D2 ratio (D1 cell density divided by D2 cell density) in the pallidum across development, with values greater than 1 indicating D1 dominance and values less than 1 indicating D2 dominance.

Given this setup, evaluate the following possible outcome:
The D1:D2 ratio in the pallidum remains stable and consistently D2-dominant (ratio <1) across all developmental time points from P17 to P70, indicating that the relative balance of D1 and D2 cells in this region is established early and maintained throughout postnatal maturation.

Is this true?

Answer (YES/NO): YES